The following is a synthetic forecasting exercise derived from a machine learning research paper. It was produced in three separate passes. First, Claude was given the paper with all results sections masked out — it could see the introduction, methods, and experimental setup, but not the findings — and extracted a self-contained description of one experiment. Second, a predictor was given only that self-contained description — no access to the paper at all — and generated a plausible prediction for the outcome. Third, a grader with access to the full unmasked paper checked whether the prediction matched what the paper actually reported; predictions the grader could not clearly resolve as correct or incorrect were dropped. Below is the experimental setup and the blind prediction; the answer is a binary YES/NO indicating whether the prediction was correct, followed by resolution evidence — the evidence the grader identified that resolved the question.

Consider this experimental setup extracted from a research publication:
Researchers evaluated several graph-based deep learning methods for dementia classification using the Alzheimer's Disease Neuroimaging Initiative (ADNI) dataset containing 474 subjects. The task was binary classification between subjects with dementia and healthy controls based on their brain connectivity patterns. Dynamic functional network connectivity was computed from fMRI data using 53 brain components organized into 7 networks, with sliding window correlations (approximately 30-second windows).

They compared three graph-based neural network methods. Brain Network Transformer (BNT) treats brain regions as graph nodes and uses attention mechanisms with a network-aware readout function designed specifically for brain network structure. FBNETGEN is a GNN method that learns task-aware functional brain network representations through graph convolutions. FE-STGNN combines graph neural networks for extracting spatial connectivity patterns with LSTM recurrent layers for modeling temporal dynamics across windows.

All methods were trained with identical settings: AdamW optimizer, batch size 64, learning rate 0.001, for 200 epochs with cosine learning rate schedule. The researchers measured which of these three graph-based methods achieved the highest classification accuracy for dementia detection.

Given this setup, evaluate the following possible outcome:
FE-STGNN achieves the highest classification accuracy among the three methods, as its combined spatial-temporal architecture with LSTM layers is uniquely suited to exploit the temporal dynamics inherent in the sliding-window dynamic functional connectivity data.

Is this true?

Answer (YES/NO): NO